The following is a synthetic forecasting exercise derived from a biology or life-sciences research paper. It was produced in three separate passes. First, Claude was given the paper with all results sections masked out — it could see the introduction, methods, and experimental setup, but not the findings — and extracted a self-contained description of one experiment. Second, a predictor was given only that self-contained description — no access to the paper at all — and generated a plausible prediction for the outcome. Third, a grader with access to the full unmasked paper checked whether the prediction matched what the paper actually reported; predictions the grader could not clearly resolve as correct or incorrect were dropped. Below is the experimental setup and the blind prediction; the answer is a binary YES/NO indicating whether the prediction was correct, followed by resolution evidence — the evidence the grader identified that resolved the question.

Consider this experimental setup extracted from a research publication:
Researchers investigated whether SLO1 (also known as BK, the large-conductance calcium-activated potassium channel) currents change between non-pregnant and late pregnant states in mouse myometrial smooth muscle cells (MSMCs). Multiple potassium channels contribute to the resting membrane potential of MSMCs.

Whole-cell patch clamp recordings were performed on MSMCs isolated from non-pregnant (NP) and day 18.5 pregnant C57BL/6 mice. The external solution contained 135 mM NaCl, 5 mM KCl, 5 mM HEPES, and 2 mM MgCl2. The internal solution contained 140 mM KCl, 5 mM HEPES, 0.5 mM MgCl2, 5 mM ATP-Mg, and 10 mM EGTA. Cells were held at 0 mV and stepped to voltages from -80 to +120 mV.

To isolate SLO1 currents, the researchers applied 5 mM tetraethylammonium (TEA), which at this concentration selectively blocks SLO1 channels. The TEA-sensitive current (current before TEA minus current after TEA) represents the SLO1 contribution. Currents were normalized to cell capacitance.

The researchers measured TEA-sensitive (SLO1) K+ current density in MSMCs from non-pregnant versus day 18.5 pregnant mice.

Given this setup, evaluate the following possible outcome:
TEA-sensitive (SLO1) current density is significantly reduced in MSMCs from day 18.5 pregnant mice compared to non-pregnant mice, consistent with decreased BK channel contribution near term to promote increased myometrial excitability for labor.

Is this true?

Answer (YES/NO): NO